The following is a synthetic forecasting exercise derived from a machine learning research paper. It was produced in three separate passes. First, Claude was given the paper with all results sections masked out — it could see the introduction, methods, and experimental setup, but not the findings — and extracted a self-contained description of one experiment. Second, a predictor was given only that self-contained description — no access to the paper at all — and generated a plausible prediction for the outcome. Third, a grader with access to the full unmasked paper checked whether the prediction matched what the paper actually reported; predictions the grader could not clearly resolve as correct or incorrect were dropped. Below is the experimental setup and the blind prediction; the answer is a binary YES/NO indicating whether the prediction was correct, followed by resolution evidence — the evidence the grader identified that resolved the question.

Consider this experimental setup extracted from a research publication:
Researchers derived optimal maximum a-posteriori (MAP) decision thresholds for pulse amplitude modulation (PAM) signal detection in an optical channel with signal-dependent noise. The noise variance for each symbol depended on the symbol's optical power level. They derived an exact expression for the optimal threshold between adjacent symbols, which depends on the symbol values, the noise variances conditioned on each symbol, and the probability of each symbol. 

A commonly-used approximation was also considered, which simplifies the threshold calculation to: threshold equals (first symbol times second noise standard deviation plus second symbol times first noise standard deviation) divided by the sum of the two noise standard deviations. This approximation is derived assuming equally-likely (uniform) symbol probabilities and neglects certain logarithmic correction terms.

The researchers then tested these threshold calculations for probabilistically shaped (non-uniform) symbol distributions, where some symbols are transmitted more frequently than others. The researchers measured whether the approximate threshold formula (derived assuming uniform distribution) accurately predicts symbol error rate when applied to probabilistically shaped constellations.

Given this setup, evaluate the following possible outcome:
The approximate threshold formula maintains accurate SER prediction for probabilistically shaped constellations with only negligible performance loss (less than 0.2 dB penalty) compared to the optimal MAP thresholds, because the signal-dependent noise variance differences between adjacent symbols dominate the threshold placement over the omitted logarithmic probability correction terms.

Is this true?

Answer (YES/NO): NO